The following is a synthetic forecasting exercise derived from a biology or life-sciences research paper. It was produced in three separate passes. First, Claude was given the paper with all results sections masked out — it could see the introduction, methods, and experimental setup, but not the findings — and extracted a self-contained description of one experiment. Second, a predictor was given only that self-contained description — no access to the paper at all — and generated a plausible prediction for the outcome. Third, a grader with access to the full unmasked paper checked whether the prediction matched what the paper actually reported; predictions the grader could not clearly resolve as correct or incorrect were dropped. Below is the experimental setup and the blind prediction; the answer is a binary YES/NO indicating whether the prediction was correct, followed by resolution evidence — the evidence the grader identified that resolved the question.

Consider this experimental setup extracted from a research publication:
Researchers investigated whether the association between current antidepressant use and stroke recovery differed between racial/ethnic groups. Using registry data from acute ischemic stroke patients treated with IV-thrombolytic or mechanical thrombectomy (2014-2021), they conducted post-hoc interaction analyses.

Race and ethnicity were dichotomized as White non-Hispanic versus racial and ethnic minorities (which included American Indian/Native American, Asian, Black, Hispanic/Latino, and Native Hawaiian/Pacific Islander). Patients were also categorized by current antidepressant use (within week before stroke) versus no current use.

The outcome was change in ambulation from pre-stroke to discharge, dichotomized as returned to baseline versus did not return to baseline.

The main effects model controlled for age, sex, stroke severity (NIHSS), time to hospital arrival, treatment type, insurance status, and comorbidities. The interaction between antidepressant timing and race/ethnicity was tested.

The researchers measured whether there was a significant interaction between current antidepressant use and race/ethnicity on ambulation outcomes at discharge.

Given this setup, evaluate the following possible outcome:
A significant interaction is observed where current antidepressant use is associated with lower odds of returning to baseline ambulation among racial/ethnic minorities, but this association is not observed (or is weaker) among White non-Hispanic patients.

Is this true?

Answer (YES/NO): NO